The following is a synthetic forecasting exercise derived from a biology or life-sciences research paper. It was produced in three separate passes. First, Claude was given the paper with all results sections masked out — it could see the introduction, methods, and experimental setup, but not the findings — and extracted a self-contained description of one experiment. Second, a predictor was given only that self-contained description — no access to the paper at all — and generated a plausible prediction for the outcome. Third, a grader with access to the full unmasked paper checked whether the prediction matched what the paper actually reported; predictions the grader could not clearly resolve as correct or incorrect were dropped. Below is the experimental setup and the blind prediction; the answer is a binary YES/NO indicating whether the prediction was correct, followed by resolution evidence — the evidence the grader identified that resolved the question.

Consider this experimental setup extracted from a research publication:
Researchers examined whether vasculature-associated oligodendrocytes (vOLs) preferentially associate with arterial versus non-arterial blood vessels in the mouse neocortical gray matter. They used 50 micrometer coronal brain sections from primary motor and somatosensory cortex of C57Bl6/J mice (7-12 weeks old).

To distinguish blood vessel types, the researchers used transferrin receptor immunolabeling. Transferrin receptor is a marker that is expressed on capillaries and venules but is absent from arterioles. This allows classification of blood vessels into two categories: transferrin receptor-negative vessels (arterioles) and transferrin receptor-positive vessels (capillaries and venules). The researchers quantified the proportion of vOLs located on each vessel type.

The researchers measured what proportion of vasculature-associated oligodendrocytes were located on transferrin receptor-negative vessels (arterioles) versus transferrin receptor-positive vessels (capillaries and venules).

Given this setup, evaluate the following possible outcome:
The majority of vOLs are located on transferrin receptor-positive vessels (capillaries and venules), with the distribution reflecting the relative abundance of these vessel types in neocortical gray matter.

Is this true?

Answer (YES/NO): YES